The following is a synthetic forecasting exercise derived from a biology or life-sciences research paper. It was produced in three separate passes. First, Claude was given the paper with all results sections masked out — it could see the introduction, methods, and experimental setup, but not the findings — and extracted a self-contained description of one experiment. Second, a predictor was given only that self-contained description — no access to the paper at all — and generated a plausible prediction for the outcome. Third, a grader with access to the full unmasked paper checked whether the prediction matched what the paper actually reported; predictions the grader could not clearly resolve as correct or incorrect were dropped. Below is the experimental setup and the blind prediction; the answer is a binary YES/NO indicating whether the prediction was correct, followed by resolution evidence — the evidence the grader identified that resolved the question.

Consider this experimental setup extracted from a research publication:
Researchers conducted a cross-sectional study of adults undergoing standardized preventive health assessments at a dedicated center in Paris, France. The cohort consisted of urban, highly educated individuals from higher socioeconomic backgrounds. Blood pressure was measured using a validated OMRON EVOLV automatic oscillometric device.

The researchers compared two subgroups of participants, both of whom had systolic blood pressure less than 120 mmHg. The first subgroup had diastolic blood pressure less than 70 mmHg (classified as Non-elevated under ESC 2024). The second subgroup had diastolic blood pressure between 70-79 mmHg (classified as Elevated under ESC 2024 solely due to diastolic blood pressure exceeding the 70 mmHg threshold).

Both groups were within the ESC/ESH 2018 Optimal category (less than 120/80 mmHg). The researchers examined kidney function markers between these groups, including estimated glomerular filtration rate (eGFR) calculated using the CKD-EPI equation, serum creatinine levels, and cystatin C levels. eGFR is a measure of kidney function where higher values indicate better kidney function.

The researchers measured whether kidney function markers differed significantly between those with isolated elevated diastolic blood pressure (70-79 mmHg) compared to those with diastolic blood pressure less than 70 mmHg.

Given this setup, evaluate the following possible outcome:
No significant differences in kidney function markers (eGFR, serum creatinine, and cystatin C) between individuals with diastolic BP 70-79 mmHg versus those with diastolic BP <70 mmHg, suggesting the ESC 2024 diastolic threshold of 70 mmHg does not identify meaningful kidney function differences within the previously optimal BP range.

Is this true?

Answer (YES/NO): YES